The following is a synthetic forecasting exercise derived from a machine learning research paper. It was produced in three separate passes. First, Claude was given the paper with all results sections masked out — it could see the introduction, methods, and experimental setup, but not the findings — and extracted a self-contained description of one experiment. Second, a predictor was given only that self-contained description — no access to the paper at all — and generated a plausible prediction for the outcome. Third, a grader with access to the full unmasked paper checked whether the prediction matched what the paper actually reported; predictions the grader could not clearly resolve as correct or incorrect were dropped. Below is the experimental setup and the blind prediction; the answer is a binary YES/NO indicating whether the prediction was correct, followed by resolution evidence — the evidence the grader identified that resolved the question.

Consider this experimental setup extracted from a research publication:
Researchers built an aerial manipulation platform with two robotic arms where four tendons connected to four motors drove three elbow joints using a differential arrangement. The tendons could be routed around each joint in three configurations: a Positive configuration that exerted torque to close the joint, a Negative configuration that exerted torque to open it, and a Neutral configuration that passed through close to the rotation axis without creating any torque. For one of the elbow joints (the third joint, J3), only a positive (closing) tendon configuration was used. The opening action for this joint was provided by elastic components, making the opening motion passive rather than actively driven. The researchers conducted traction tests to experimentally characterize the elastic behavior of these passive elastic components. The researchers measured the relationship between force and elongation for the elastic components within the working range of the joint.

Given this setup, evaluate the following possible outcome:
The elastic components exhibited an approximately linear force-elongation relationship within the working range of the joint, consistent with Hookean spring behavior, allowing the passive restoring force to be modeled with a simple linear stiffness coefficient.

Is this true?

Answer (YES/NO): YES